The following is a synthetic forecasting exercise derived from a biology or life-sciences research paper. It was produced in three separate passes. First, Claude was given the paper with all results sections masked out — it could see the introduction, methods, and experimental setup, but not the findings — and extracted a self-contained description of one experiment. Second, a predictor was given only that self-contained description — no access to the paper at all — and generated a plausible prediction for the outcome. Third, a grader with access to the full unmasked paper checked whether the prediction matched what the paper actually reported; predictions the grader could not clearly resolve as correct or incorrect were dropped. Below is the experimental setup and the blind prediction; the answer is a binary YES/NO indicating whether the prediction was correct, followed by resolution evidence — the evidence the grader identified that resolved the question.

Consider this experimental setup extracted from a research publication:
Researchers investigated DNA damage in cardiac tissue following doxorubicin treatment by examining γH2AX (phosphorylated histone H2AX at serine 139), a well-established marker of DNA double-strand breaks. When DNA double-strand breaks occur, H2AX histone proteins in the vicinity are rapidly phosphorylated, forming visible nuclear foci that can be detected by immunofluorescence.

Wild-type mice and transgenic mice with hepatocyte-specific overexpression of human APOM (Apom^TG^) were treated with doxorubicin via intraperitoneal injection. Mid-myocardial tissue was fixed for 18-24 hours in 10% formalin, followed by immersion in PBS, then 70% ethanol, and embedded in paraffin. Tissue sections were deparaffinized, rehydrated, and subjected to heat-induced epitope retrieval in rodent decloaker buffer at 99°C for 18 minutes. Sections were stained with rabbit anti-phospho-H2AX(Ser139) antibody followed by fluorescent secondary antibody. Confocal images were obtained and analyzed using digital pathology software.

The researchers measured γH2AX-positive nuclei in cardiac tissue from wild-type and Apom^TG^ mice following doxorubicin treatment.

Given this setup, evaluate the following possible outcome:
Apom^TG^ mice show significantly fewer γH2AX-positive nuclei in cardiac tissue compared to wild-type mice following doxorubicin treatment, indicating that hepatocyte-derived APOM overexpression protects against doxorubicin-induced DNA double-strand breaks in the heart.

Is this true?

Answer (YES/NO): NO